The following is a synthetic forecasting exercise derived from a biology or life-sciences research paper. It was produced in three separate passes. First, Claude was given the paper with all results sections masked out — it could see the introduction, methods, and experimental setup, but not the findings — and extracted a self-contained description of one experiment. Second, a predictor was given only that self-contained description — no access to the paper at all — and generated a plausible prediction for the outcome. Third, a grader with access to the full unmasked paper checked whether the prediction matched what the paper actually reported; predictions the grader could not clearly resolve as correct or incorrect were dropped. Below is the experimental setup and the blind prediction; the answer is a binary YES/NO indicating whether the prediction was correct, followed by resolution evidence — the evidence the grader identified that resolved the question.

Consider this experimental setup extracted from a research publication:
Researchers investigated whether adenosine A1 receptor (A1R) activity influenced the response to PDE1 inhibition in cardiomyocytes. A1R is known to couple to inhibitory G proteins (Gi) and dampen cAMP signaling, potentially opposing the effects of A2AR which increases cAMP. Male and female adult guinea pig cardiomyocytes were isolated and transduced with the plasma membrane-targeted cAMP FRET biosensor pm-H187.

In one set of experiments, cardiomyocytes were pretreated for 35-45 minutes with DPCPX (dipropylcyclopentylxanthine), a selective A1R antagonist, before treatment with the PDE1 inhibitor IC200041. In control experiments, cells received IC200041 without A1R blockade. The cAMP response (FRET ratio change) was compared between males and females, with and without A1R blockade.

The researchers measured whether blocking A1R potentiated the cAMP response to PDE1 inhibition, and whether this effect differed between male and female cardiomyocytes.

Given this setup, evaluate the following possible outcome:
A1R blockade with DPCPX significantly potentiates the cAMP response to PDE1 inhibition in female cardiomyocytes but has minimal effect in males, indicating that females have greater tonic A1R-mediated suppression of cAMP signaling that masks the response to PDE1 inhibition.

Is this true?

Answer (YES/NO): NO